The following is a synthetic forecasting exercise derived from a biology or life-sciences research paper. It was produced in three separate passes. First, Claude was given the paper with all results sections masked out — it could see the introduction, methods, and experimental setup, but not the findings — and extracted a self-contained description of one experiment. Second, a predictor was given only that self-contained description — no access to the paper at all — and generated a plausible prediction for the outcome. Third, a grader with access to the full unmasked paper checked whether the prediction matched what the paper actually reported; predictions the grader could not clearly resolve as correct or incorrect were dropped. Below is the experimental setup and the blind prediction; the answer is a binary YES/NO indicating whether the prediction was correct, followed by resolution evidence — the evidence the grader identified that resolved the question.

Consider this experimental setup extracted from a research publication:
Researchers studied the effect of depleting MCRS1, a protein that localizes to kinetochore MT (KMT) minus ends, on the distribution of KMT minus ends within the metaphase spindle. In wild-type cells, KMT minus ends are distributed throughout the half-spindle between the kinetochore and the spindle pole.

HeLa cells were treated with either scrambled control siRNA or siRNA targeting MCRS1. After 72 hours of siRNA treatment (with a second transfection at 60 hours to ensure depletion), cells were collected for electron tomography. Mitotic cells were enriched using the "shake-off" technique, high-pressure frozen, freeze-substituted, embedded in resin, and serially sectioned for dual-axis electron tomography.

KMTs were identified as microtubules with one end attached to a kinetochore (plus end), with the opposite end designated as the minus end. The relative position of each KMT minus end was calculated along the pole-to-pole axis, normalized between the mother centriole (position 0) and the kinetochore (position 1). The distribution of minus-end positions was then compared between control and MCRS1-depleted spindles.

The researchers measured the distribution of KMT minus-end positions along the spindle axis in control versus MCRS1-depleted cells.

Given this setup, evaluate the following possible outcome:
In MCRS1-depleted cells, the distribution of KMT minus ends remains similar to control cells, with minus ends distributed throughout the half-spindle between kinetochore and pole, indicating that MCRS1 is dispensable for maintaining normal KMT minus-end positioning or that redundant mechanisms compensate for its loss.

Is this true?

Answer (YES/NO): NO